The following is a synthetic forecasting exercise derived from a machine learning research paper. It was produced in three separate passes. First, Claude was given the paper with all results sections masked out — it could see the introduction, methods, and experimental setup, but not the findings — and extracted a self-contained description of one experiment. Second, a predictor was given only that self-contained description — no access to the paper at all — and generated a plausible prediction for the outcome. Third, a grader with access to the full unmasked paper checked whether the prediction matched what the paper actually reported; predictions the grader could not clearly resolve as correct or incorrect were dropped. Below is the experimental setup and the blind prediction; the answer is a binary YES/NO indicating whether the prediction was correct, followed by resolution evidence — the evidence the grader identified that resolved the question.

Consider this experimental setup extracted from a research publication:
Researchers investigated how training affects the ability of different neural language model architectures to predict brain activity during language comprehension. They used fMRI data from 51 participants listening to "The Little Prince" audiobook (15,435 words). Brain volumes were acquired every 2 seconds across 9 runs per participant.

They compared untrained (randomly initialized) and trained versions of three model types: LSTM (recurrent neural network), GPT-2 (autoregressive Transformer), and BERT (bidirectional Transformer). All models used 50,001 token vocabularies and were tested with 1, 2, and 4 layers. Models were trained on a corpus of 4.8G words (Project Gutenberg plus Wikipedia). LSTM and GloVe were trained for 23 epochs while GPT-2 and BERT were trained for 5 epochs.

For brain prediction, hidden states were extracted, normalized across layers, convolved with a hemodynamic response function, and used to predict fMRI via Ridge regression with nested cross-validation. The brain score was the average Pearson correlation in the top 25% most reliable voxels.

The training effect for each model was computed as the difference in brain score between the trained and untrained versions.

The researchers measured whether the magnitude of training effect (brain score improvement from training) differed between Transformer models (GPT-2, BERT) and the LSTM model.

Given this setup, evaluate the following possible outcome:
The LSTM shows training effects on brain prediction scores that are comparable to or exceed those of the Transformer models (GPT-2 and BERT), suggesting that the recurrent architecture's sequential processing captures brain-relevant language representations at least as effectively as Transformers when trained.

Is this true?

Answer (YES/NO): NO